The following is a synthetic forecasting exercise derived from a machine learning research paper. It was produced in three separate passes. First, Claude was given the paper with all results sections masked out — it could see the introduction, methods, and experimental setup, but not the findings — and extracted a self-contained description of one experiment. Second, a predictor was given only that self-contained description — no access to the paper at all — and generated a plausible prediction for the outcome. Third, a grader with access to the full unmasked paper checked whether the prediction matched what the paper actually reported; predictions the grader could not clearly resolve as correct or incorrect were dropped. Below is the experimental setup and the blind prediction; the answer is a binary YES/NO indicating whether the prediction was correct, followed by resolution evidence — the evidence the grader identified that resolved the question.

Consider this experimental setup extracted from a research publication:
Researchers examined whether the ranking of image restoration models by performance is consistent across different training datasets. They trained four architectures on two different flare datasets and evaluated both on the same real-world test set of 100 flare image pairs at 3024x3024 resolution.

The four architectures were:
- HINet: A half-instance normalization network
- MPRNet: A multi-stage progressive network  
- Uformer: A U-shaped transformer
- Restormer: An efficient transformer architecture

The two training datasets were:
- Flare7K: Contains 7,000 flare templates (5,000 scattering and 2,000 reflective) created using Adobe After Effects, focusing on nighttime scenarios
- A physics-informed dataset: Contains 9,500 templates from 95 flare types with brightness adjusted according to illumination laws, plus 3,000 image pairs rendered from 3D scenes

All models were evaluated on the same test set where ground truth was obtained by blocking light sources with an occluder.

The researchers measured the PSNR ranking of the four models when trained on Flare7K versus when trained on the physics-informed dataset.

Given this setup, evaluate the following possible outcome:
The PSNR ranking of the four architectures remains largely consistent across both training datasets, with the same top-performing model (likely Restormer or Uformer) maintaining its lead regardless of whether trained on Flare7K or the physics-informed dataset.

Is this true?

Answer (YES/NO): NO